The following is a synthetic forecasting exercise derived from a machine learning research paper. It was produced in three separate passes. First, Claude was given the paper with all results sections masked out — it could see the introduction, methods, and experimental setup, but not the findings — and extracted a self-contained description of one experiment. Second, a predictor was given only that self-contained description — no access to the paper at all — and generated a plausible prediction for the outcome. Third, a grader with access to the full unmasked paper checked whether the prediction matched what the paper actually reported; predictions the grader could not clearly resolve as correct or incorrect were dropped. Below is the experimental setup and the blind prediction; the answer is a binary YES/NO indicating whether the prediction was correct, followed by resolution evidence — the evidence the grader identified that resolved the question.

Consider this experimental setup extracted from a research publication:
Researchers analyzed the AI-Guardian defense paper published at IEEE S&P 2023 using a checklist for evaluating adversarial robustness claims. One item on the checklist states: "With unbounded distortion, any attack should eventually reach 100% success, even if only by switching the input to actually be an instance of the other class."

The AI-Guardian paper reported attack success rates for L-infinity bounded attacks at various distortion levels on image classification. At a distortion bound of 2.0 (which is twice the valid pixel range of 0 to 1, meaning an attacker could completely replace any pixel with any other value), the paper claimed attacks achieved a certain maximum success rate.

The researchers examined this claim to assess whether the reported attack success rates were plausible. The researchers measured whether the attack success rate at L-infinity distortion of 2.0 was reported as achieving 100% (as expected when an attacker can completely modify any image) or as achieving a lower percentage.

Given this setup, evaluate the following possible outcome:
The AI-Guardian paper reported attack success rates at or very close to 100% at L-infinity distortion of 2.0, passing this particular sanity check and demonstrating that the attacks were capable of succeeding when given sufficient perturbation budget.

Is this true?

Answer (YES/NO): NO